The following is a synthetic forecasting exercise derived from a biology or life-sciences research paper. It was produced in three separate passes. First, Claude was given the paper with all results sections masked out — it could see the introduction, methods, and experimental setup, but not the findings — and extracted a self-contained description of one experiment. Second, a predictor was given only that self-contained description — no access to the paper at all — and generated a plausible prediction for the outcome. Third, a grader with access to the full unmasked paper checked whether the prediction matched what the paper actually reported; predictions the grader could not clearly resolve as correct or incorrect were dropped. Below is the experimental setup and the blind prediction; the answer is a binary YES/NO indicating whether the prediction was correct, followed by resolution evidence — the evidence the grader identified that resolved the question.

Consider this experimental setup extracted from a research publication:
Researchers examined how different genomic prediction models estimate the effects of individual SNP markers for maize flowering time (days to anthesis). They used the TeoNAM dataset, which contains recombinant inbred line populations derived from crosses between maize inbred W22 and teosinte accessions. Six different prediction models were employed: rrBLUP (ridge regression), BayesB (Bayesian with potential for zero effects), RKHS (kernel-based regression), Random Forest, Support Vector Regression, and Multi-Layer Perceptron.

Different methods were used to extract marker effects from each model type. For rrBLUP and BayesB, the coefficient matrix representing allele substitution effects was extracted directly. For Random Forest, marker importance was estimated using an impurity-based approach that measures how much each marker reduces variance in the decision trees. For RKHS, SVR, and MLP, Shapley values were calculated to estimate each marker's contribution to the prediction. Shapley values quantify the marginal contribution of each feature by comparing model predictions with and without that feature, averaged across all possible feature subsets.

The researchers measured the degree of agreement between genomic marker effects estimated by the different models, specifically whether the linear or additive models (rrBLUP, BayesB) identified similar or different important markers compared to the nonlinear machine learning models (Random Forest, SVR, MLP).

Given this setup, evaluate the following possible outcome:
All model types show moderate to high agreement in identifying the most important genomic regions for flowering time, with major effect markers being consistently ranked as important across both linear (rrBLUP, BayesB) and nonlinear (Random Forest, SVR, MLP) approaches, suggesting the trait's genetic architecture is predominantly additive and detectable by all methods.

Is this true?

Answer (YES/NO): NO